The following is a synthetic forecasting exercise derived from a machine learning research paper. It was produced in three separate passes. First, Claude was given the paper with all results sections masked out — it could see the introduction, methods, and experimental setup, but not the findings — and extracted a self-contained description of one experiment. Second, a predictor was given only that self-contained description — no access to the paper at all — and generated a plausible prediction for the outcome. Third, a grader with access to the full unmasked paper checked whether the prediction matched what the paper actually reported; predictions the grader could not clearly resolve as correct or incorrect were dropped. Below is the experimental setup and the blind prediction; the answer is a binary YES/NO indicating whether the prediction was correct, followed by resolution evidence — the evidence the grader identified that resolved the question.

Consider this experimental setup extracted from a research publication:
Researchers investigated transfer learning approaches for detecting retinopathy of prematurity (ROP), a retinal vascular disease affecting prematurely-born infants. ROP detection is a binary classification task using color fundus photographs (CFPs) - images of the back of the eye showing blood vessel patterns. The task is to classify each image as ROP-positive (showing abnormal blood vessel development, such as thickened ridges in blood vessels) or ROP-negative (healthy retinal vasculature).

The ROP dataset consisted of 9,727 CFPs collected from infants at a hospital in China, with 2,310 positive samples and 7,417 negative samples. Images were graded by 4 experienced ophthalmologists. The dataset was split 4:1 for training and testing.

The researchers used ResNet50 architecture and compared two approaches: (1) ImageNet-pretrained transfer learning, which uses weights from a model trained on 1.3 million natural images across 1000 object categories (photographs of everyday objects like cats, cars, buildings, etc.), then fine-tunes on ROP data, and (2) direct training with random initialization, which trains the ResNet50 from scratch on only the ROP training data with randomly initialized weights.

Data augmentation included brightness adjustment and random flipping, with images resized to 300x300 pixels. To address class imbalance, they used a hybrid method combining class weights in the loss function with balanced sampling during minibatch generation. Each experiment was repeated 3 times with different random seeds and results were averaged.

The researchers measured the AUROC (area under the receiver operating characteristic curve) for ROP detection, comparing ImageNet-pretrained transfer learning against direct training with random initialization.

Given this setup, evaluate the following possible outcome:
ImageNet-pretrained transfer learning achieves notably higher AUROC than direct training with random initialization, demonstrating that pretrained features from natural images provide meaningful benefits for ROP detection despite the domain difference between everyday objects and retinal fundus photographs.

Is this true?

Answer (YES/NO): YES